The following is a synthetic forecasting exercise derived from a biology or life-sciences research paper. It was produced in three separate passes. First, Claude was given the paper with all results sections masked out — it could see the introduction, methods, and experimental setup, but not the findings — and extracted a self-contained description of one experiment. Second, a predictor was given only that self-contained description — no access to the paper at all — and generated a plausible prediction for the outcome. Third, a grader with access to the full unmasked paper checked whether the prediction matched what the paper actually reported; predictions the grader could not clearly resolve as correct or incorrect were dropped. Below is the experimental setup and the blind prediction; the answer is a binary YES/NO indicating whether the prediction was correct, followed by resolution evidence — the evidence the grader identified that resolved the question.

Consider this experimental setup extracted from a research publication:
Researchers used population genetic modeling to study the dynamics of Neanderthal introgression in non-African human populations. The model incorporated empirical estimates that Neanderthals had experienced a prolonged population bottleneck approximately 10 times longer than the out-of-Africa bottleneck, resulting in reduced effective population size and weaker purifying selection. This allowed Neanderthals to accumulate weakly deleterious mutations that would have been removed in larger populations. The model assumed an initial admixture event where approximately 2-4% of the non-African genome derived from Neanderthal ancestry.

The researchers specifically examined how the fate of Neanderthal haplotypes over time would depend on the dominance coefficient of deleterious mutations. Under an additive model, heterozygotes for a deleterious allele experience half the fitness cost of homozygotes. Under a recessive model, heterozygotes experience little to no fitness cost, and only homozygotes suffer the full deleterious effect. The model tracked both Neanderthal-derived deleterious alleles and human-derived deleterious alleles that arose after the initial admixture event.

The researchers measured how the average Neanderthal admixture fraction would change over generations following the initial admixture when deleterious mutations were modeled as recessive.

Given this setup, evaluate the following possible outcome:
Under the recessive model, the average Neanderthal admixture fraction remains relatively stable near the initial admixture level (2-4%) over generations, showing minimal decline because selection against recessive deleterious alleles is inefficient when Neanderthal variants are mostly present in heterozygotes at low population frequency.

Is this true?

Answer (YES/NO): NO